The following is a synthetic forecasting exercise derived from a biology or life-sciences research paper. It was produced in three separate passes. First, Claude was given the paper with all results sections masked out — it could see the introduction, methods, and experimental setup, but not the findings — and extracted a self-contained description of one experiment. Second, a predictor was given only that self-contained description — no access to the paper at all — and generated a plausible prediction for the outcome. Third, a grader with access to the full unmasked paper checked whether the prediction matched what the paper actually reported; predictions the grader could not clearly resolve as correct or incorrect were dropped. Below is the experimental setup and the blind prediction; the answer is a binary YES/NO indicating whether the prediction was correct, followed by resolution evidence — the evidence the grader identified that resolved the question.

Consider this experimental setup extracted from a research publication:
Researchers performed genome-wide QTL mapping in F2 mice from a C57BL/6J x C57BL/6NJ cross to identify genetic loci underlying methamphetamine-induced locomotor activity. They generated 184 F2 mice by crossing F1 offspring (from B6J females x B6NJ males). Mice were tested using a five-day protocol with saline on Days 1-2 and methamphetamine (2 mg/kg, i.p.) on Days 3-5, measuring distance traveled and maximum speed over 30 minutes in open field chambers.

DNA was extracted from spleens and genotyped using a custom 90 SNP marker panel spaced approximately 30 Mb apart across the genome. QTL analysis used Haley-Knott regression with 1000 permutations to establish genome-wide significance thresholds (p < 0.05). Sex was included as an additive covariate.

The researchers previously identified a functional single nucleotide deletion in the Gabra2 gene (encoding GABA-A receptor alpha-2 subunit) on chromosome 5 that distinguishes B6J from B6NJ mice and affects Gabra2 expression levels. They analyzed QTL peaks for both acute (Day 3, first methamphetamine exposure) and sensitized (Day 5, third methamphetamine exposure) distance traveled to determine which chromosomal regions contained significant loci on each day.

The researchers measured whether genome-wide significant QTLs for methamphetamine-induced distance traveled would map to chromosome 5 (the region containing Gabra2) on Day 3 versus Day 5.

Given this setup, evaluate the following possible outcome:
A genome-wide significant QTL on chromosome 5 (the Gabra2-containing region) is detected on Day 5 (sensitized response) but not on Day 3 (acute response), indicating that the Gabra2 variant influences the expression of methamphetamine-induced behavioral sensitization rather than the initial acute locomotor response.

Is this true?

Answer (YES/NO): NO